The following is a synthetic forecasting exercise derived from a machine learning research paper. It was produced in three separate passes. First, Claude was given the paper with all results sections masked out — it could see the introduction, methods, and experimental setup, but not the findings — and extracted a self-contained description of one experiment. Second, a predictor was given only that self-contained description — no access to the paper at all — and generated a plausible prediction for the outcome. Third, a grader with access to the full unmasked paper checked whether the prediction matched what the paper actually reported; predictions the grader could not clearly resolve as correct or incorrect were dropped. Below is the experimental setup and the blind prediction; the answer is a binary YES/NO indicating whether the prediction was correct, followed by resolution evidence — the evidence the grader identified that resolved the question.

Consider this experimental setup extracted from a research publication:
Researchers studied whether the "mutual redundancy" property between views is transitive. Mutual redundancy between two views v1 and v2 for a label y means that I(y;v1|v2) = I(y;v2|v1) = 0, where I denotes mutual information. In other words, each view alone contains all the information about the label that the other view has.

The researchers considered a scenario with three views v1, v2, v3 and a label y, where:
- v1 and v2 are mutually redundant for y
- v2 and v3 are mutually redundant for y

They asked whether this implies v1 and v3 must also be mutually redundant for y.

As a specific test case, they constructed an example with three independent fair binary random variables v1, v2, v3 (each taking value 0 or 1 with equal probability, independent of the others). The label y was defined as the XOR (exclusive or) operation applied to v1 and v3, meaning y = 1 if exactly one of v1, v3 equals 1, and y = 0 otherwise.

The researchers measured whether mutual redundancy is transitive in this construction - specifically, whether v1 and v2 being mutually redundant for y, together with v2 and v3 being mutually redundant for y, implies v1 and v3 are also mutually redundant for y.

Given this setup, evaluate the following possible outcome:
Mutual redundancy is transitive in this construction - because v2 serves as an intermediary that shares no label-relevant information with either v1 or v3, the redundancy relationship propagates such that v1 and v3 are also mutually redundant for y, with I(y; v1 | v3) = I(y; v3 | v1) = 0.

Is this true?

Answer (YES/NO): NO